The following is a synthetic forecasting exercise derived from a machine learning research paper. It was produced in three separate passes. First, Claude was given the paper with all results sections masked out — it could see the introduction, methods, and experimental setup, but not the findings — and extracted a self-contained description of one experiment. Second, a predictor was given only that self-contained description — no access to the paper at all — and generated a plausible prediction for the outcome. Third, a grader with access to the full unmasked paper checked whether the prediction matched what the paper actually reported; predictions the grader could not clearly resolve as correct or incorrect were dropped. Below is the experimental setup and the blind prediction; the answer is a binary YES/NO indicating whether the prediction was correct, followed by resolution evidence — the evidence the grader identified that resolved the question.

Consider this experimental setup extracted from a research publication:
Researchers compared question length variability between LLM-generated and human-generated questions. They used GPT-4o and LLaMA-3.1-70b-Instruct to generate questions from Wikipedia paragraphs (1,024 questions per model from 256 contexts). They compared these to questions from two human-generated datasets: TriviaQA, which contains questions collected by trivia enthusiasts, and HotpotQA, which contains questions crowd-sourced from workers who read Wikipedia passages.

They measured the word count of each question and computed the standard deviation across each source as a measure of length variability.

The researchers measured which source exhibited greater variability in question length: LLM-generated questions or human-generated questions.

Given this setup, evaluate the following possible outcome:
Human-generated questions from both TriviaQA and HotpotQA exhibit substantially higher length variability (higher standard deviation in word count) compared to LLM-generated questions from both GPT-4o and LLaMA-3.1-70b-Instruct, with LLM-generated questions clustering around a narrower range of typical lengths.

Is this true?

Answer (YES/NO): YES